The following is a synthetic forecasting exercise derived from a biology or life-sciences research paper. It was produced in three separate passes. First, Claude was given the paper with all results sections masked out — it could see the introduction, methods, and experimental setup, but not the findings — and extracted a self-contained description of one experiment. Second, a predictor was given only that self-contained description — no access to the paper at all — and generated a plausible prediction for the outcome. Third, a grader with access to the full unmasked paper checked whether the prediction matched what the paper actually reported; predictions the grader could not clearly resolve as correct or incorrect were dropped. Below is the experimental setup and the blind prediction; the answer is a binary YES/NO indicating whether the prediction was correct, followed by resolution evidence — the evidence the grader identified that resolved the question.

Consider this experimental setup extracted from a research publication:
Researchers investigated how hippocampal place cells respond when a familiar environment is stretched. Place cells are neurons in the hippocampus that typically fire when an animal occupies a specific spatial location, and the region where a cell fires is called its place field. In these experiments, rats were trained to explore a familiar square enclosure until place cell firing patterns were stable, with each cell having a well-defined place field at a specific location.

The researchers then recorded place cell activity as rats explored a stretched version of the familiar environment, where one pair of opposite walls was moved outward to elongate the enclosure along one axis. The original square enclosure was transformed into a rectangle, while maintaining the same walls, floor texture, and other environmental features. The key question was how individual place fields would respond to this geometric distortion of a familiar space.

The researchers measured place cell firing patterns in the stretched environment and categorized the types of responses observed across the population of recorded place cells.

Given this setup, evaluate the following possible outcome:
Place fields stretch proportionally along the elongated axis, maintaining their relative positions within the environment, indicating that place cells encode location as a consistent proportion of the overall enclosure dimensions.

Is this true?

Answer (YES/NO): NO